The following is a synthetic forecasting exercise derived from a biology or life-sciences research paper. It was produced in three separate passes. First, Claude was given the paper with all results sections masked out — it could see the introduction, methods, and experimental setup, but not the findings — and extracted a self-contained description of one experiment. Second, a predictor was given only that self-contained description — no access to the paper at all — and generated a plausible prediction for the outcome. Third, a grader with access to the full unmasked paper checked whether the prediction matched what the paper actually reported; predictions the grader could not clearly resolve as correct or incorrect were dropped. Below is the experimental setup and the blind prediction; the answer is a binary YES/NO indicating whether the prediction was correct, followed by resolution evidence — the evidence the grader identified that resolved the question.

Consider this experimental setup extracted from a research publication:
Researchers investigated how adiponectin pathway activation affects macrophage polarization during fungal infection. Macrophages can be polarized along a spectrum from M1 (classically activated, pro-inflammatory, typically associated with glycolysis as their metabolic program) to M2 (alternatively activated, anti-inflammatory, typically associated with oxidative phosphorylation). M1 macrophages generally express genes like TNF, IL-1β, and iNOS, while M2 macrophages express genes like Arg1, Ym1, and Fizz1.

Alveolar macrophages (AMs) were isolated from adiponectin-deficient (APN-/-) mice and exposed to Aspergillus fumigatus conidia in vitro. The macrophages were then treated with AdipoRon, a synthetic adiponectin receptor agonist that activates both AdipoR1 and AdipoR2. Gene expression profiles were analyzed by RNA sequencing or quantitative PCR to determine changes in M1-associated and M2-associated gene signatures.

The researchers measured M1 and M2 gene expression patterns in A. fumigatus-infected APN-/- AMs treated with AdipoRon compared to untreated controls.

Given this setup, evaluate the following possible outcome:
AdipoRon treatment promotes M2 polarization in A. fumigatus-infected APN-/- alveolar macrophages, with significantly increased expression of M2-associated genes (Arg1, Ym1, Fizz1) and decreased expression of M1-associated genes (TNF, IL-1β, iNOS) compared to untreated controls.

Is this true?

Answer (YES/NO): NO